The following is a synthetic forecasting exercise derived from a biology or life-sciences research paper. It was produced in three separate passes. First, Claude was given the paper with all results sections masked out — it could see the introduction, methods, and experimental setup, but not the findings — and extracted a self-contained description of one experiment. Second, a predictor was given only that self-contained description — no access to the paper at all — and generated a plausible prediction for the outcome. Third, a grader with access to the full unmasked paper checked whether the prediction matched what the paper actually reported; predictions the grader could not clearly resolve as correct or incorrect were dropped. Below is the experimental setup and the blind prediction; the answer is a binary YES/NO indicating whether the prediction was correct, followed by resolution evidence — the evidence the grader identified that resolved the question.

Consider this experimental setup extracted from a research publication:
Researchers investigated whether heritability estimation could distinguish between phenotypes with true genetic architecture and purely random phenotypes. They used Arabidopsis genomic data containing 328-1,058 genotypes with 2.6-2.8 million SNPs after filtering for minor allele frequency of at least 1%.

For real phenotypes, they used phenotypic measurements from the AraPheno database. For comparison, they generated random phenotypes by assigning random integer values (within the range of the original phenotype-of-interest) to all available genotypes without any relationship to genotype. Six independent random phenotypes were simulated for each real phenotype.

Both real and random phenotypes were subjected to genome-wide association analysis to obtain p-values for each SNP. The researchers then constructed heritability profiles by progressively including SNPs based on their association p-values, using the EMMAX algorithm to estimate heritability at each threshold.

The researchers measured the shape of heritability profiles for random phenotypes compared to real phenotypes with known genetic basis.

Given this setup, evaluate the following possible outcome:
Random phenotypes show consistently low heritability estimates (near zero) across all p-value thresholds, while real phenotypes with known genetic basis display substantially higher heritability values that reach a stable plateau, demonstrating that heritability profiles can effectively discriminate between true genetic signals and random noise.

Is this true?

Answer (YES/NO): NO